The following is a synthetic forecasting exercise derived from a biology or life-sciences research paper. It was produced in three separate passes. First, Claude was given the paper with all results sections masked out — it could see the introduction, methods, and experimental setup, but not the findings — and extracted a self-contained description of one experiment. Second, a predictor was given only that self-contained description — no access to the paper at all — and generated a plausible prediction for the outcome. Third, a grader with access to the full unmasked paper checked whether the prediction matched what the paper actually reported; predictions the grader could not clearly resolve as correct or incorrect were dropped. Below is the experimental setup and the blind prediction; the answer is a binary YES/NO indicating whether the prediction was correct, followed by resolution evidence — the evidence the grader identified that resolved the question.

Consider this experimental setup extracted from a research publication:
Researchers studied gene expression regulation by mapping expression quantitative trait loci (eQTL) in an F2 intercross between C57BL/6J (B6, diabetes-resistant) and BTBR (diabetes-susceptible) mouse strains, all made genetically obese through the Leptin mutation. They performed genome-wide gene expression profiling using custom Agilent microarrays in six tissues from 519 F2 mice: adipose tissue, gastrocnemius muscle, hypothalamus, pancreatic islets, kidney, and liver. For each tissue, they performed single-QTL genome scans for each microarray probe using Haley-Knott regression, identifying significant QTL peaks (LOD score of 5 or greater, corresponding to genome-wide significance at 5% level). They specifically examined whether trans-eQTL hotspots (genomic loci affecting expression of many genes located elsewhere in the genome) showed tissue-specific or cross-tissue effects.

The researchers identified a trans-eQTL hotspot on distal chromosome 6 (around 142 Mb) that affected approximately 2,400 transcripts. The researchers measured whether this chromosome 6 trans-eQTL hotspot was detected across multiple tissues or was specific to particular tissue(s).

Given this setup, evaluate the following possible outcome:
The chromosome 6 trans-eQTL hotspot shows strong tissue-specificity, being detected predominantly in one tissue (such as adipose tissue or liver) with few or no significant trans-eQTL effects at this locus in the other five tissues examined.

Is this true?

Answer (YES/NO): NO